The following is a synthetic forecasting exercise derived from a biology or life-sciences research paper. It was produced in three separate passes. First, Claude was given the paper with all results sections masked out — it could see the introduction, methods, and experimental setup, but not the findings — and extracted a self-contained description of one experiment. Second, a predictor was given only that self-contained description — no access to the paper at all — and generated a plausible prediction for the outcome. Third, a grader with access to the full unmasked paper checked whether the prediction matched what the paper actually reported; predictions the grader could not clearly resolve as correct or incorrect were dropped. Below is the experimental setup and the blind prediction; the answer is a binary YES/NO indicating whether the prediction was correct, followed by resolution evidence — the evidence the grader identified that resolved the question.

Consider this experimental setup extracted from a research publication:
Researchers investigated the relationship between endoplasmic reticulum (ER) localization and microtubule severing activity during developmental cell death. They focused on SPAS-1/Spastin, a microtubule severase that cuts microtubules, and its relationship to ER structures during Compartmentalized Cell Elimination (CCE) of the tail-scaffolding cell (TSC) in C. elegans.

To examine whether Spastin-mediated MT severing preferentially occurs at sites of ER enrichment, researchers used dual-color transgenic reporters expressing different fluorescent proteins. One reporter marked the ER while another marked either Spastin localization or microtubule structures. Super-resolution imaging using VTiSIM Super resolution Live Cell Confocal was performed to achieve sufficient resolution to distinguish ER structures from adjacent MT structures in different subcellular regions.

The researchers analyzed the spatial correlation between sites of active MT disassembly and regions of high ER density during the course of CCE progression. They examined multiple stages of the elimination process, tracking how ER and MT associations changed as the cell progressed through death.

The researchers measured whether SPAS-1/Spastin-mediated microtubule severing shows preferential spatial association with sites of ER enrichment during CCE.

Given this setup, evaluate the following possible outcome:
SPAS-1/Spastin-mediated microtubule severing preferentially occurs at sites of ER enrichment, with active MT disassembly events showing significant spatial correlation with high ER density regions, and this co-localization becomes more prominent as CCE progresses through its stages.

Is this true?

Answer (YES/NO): NO